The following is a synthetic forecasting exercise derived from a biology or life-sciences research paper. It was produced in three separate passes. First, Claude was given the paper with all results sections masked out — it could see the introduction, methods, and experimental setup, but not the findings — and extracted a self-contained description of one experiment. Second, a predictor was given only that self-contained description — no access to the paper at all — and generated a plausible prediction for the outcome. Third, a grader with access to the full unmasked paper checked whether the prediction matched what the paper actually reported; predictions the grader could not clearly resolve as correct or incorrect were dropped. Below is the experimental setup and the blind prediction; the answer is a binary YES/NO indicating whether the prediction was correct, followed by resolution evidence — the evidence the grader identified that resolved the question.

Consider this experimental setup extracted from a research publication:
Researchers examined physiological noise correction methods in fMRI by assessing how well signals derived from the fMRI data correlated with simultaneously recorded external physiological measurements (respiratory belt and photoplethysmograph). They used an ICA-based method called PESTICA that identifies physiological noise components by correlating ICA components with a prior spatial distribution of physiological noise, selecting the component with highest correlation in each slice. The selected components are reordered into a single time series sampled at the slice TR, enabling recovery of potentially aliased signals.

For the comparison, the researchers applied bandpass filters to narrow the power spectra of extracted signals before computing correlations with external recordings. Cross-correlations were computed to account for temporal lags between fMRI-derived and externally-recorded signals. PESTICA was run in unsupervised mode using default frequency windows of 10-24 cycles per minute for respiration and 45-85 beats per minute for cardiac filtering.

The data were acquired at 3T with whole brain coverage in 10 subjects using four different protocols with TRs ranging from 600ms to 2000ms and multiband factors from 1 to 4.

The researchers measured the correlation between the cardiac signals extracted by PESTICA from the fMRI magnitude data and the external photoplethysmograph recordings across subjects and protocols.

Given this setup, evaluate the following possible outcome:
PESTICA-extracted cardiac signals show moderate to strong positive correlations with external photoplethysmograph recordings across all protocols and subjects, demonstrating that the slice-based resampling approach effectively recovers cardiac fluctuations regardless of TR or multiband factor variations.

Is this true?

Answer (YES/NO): NO